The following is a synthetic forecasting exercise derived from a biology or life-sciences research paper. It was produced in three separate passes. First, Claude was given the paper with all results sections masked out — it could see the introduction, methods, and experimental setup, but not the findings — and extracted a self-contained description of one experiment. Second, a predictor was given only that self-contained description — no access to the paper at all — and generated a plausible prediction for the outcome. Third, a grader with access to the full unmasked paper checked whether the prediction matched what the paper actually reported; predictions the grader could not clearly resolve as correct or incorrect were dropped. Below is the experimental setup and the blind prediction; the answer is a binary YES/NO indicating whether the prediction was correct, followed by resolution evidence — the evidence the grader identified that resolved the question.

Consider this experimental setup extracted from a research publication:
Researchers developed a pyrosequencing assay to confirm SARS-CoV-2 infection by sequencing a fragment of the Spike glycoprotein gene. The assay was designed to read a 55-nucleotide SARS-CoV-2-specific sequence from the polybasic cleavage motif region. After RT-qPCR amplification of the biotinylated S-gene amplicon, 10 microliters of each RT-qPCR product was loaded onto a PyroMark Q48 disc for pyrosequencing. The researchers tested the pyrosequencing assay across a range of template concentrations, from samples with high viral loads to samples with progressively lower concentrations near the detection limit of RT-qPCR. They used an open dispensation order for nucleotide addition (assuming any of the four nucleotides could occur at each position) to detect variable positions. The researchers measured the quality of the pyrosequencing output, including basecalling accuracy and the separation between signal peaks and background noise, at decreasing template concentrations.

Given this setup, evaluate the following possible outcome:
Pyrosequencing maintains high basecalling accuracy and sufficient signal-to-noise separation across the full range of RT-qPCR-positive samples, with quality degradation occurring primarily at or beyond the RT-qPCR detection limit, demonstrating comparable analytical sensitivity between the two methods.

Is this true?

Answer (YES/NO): NO